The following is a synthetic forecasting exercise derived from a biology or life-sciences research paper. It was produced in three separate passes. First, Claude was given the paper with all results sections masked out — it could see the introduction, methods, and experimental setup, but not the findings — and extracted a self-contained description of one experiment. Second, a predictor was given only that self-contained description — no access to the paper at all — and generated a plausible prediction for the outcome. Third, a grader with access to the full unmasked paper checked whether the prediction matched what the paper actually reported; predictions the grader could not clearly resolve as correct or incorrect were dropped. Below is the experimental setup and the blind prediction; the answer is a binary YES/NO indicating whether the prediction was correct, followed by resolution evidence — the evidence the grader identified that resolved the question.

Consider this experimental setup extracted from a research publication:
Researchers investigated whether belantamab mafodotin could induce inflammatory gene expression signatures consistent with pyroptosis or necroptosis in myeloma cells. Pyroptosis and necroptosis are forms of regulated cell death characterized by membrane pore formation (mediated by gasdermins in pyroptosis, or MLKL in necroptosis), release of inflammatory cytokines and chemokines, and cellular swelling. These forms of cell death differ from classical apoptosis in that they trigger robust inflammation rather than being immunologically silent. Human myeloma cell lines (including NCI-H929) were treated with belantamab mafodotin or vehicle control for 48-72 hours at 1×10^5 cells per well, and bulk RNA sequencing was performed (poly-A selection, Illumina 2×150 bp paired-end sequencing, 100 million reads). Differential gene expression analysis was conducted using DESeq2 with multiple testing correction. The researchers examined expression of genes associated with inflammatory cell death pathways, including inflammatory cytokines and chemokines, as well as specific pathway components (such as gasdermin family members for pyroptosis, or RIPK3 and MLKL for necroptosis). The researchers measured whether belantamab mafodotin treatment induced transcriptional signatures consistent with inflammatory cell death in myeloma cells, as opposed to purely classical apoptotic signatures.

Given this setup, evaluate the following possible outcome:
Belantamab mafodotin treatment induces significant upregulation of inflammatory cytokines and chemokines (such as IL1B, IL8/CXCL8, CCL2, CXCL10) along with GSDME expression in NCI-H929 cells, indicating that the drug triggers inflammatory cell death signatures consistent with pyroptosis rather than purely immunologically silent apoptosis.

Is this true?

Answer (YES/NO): YES